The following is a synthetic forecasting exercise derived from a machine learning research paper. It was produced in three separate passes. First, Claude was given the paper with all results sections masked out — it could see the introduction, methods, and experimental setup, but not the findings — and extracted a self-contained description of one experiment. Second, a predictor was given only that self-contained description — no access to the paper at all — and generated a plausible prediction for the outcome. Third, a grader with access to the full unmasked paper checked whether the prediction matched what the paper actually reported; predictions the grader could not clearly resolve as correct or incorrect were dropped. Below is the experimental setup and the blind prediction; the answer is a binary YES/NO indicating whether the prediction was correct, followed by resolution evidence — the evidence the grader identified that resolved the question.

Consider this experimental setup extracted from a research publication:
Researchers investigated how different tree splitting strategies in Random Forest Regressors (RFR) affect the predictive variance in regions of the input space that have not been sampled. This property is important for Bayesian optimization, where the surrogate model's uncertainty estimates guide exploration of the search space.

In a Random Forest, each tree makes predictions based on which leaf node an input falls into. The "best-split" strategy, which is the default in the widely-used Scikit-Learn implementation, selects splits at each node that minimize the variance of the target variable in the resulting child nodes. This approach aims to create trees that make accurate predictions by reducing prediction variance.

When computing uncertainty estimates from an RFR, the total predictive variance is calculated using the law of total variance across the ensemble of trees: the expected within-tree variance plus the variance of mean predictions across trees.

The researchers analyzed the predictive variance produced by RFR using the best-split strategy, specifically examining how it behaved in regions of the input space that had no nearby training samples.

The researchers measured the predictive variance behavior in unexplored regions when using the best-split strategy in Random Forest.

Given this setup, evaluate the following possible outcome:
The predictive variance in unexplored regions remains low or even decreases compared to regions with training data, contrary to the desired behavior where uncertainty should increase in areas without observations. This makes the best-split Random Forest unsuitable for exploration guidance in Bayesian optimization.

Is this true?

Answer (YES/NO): NO